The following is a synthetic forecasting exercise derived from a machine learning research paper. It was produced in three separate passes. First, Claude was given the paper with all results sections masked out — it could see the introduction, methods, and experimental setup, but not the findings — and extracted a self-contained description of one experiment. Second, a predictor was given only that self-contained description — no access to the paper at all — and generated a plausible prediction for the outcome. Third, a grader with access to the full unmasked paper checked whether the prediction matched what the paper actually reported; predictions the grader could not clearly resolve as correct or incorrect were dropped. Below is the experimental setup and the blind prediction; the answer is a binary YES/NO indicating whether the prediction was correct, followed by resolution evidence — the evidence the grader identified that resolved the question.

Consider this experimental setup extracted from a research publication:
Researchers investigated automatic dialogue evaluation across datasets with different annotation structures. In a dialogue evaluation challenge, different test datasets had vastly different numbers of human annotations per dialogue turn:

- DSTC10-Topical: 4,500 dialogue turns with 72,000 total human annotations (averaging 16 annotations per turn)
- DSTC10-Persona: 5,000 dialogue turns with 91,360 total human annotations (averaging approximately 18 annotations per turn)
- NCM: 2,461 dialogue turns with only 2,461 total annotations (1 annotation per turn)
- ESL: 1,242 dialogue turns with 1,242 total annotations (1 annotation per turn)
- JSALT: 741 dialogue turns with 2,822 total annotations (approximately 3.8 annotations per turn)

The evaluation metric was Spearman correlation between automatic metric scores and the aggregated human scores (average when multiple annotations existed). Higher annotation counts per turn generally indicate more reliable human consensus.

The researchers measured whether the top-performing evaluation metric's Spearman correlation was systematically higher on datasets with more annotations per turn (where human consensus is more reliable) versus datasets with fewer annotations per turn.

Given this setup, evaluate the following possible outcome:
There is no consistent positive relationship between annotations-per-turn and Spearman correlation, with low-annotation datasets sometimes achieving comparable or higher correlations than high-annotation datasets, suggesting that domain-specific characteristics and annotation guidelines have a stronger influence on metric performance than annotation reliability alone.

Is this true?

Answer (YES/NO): YES